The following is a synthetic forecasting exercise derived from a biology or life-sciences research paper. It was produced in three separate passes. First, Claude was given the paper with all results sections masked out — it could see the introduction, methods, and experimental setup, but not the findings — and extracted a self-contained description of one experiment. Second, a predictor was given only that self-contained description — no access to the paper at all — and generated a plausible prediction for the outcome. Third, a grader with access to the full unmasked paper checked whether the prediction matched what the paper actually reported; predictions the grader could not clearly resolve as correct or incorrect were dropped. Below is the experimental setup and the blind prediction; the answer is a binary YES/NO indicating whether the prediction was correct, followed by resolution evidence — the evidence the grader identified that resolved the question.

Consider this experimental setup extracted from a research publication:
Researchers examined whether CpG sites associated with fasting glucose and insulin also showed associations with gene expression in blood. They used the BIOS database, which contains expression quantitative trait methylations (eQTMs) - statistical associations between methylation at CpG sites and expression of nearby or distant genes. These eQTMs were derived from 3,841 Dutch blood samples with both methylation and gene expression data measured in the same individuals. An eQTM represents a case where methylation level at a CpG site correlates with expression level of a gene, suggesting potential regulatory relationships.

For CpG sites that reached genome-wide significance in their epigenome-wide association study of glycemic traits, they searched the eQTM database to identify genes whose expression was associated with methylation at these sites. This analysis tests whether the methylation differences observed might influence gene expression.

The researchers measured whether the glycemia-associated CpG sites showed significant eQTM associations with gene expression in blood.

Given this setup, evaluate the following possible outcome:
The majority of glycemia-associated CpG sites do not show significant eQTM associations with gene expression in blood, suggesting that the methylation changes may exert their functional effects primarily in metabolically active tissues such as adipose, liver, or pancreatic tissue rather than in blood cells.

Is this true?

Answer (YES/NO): NO